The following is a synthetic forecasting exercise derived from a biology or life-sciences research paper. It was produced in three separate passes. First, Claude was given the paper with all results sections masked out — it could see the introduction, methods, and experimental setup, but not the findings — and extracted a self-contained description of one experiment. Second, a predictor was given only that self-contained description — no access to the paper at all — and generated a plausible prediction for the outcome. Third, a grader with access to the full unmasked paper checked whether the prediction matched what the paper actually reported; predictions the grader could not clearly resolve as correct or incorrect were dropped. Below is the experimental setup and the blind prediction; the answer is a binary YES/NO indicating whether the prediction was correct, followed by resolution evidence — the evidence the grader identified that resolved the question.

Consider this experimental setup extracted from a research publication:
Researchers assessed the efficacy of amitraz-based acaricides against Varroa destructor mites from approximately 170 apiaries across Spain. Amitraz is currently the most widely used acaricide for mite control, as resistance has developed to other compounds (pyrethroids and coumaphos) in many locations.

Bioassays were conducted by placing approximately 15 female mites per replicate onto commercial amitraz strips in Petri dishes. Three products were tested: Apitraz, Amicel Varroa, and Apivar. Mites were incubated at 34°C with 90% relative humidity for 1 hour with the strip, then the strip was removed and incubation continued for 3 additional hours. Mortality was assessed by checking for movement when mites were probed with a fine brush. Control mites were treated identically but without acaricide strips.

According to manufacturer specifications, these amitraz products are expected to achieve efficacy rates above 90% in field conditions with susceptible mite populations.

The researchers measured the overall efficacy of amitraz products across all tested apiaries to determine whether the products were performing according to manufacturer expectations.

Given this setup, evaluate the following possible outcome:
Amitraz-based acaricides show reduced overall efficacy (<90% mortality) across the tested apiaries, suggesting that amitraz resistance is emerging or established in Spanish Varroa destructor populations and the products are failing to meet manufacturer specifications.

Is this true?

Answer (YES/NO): NO